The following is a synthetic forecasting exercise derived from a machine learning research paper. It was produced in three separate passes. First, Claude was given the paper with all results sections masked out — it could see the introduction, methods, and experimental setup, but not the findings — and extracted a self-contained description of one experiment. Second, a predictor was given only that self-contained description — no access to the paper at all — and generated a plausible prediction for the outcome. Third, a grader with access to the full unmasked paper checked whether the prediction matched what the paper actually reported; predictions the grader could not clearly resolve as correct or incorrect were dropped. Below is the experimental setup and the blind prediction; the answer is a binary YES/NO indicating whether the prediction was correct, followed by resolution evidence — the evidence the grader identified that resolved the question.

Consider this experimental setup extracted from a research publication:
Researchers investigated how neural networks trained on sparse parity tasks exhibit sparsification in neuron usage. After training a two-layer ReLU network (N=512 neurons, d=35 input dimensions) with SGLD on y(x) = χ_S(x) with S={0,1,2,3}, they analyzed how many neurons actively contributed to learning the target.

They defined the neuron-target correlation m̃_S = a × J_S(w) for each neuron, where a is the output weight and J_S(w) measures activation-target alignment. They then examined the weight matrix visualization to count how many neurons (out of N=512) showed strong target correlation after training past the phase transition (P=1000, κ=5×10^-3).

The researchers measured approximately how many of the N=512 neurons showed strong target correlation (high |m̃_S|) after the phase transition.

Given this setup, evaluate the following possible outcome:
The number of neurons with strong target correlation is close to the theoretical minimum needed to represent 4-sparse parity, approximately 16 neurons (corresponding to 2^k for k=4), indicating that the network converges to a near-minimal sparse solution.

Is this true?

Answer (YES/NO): NO